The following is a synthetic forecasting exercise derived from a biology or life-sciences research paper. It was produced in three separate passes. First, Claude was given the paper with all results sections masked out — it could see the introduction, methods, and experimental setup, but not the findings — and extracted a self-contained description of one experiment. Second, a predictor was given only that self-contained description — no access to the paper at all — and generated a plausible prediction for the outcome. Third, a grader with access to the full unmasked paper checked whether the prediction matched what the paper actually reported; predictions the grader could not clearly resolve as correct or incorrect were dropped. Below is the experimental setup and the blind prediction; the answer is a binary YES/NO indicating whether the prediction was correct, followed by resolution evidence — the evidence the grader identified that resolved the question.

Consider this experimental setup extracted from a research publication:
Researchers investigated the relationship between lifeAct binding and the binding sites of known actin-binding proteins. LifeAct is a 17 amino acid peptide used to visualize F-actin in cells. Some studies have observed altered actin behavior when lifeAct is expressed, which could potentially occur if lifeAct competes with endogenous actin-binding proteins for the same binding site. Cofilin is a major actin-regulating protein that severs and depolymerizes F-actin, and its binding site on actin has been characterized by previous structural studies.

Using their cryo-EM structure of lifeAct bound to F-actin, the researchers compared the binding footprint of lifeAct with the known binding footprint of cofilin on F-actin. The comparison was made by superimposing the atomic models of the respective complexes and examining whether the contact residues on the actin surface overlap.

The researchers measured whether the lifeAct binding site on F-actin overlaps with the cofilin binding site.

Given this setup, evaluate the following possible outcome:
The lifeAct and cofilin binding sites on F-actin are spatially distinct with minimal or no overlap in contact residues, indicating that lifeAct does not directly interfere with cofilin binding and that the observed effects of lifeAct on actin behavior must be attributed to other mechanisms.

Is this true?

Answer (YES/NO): NO